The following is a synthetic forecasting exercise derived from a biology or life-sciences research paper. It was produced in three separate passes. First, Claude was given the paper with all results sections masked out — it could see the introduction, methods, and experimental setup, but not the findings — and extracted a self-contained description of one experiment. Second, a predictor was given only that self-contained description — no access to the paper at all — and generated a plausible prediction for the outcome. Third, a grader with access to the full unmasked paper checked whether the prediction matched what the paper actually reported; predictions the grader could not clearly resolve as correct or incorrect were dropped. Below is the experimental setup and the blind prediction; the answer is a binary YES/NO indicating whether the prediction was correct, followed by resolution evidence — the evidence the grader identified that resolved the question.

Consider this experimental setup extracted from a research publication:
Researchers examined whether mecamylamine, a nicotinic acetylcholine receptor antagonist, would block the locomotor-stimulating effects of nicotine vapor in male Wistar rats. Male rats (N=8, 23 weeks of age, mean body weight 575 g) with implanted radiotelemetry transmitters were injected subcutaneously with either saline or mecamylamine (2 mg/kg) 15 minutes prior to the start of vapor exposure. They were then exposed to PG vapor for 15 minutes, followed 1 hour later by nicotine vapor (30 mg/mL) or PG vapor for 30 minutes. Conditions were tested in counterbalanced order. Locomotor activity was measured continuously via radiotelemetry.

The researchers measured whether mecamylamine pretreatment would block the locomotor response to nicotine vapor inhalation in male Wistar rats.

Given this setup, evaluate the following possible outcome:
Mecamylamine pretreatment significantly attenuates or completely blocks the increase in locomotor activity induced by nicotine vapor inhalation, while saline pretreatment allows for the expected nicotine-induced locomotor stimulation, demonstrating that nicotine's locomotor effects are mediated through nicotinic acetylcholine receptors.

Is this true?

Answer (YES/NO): YES